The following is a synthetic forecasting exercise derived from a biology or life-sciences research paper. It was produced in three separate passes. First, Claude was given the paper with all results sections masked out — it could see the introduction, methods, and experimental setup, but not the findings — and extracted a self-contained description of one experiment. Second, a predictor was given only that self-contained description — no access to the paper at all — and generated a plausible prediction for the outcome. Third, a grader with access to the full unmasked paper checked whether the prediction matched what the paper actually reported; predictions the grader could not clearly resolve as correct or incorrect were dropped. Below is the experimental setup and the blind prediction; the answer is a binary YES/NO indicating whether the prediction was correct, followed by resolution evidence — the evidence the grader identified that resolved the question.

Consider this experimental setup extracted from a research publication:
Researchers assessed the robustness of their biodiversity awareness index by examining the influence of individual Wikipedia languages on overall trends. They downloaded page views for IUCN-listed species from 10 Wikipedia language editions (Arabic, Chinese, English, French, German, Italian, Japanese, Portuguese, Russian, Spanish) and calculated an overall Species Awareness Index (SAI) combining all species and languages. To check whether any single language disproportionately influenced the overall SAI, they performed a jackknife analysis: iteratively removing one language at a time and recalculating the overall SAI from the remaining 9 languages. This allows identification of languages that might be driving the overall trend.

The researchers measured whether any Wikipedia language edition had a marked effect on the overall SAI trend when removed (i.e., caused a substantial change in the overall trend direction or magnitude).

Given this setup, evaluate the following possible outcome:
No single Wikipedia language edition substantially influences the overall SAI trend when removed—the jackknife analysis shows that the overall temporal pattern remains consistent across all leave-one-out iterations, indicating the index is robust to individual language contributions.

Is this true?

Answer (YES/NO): NO